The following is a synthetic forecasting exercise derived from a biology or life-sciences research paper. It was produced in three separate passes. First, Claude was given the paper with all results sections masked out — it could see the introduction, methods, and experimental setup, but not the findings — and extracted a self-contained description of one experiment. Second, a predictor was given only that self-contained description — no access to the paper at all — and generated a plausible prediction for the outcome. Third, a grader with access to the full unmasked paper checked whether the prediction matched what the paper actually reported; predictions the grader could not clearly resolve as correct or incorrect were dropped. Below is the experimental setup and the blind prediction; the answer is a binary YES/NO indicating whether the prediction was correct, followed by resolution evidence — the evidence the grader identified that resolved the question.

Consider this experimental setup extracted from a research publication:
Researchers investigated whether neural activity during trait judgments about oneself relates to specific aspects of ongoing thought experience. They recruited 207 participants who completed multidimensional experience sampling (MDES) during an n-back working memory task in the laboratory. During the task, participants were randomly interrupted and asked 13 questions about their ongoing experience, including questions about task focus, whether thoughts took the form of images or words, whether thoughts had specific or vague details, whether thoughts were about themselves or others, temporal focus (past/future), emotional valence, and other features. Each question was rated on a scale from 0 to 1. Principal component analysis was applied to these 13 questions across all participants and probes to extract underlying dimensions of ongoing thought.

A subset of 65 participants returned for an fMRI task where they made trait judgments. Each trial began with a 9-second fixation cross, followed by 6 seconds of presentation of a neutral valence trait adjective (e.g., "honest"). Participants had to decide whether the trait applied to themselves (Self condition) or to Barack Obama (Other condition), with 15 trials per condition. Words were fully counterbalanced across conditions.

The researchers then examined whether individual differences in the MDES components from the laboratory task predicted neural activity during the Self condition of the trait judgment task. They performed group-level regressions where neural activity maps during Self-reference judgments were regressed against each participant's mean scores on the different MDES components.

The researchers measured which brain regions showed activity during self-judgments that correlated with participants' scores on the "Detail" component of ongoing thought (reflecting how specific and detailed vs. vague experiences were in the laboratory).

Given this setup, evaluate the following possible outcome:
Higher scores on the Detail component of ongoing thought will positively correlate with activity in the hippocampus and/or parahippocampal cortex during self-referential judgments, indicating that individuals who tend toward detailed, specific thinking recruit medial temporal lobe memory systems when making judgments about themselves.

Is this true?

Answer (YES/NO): NO